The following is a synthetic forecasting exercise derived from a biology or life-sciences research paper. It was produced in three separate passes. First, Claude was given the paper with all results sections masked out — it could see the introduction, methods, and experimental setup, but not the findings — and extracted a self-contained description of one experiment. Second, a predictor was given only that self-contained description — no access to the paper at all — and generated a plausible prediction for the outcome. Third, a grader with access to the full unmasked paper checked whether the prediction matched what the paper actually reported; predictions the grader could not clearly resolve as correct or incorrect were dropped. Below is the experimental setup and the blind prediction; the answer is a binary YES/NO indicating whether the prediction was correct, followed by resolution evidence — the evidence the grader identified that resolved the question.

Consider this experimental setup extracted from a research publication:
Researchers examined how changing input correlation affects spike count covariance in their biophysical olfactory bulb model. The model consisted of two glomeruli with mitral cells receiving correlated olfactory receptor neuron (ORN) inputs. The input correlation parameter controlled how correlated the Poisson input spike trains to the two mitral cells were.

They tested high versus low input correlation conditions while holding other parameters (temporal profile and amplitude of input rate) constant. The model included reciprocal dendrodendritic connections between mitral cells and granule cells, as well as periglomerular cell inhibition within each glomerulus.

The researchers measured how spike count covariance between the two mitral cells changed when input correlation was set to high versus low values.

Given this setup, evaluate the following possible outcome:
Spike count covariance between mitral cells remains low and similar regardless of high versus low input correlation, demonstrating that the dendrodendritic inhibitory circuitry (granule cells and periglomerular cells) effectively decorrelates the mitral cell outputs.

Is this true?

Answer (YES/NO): NO